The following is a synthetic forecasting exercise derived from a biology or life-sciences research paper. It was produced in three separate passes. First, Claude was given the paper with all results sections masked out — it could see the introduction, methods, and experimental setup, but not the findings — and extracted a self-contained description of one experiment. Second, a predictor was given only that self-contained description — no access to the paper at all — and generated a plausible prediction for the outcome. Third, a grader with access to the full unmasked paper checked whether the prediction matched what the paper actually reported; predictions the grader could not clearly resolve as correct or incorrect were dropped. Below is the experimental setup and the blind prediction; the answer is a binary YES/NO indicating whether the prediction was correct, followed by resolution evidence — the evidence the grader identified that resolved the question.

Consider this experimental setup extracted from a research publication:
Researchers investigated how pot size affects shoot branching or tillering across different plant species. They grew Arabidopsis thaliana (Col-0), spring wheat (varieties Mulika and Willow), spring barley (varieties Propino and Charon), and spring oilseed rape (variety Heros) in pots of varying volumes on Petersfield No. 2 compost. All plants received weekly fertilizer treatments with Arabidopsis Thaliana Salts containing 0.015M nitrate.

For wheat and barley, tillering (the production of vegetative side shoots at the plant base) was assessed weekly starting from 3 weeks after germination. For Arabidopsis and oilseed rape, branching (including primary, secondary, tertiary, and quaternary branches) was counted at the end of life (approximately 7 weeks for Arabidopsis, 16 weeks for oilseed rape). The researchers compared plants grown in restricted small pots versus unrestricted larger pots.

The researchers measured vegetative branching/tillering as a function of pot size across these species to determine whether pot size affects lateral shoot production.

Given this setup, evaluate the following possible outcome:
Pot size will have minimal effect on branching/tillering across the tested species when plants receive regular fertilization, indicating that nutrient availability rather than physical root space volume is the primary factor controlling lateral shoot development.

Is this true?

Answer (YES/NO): NO